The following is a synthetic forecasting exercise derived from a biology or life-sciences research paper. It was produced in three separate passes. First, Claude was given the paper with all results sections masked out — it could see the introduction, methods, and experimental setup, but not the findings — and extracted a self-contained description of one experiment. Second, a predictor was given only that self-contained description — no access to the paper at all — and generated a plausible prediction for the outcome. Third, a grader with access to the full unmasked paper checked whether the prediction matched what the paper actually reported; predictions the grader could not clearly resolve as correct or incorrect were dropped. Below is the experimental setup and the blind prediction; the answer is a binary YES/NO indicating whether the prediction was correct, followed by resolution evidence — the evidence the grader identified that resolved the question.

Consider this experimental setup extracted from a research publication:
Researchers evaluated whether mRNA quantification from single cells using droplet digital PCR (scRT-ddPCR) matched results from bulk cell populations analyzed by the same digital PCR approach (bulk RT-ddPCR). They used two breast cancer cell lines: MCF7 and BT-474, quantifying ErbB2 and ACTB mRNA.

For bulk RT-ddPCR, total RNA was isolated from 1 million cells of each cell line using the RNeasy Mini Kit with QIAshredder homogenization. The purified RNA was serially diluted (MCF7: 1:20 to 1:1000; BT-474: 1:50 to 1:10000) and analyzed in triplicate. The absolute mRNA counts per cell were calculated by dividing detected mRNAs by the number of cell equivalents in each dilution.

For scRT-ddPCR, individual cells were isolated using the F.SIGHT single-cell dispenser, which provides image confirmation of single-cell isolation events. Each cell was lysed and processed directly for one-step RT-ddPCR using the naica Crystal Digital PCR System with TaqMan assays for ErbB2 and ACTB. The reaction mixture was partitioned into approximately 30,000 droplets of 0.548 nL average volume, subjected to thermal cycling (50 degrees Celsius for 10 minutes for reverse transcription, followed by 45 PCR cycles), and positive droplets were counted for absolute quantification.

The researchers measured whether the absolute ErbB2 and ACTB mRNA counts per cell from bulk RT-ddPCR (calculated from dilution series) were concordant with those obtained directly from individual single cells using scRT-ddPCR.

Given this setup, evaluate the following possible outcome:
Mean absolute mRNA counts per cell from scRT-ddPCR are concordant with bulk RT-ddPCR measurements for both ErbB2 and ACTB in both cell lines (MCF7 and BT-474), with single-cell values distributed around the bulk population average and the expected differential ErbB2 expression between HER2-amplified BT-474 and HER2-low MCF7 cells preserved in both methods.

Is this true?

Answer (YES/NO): NO